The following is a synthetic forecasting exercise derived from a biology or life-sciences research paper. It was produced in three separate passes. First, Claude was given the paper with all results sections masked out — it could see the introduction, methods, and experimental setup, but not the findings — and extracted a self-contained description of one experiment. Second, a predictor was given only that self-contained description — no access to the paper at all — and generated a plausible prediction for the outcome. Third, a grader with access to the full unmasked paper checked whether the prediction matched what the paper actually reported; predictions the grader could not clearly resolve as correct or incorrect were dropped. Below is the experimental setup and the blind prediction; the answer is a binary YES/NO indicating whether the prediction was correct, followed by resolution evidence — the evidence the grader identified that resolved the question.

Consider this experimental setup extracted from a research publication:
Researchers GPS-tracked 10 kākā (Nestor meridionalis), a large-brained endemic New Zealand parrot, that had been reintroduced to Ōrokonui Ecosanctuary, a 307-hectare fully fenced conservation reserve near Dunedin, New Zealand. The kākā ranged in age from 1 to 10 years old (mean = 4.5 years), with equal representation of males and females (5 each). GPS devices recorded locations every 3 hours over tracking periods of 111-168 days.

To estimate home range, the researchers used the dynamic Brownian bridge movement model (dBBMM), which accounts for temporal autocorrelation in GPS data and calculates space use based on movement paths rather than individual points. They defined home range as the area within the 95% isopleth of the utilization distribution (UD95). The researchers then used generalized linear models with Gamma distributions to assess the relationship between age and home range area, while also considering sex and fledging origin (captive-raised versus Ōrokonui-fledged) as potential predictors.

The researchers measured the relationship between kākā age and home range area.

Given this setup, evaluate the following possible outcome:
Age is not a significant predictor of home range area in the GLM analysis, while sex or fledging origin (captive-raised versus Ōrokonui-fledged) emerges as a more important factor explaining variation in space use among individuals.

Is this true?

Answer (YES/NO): NO